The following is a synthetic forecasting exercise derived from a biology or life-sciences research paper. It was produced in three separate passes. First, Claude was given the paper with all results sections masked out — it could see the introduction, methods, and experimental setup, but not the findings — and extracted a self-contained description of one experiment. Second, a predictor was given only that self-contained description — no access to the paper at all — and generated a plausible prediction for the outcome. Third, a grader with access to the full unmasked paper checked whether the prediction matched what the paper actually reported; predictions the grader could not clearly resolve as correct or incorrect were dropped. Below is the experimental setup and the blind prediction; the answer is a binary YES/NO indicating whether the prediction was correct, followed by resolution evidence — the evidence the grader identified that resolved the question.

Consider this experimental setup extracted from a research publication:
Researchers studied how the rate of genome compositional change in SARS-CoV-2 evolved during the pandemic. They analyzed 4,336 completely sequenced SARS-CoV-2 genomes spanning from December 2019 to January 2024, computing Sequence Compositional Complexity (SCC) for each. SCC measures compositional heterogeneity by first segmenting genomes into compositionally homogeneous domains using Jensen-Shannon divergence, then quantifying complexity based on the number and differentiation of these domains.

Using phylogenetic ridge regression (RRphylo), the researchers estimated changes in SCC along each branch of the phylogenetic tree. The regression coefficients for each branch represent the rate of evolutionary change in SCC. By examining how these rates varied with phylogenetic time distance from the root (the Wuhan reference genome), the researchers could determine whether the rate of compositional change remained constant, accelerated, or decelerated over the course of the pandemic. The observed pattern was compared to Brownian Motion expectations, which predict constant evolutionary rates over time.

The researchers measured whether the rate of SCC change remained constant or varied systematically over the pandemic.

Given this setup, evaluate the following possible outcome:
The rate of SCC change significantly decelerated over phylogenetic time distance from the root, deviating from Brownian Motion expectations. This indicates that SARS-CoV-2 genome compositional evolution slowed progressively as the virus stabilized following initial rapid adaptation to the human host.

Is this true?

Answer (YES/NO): NO